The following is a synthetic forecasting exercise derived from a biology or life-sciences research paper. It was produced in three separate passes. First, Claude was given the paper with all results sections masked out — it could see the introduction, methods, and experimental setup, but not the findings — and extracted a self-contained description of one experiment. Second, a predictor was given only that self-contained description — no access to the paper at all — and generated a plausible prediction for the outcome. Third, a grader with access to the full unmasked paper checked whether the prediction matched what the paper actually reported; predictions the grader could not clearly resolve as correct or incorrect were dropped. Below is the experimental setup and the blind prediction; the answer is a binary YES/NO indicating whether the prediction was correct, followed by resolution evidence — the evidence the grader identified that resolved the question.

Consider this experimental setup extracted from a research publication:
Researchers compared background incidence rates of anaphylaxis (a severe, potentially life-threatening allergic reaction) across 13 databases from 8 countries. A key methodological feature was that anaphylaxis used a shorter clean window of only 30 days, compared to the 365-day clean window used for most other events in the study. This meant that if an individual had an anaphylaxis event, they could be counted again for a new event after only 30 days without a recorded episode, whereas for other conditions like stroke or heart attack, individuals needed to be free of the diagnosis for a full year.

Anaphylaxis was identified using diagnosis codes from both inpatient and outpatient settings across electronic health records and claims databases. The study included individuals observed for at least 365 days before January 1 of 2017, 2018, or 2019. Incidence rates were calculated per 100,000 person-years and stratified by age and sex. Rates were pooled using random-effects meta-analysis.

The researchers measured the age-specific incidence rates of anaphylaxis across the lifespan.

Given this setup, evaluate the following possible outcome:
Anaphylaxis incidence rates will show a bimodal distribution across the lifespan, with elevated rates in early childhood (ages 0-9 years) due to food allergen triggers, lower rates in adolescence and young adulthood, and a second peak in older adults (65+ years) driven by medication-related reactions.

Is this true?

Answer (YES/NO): NO